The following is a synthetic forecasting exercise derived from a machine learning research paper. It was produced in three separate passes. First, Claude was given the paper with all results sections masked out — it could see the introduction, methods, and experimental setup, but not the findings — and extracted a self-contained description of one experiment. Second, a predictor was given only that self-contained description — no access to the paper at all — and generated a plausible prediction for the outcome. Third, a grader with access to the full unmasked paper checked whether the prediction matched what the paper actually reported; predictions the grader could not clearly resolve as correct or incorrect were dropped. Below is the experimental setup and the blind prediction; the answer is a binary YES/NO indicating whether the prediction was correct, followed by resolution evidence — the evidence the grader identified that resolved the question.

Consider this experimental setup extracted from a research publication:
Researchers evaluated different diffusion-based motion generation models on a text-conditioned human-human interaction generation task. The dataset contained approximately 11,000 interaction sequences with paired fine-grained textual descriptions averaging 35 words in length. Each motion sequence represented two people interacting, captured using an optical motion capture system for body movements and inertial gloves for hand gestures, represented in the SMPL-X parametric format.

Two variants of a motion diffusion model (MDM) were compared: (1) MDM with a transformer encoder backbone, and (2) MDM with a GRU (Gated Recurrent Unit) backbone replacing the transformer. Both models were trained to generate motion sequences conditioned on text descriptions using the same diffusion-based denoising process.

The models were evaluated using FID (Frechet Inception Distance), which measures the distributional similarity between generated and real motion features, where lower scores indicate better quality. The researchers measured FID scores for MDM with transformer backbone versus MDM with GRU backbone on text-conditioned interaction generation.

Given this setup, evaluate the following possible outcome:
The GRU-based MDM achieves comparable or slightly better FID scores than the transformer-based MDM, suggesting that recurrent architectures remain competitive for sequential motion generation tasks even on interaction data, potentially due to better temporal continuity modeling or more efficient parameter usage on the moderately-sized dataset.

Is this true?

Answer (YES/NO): NO